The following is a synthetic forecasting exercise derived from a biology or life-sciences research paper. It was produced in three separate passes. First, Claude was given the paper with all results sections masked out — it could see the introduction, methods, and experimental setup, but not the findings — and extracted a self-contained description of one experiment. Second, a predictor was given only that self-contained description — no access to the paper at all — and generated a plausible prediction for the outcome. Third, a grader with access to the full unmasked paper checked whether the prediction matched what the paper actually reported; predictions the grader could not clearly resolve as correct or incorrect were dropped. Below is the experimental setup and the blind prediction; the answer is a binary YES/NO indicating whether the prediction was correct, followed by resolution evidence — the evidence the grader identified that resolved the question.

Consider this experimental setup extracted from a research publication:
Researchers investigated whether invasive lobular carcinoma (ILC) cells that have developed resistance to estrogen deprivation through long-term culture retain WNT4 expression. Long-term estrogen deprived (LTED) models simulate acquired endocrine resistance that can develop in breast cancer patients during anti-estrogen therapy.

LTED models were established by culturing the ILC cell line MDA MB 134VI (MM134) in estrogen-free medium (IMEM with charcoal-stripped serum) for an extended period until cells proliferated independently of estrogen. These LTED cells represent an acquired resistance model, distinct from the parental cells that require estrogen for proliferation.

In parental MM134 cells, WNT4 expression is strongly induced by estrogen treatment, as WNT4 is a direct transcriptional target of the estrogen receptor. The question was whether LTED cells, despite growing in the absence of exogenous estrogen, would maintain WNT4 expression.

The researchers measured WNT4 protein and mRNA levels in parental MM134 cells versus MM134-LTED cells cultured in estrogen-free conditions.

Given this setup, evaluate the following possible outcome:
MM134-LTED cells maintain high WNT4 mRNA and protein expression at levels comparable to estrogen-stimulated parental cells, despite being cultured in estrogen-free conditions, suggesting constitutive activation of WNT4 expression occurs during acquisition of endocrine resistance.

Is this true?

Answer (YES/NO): YES